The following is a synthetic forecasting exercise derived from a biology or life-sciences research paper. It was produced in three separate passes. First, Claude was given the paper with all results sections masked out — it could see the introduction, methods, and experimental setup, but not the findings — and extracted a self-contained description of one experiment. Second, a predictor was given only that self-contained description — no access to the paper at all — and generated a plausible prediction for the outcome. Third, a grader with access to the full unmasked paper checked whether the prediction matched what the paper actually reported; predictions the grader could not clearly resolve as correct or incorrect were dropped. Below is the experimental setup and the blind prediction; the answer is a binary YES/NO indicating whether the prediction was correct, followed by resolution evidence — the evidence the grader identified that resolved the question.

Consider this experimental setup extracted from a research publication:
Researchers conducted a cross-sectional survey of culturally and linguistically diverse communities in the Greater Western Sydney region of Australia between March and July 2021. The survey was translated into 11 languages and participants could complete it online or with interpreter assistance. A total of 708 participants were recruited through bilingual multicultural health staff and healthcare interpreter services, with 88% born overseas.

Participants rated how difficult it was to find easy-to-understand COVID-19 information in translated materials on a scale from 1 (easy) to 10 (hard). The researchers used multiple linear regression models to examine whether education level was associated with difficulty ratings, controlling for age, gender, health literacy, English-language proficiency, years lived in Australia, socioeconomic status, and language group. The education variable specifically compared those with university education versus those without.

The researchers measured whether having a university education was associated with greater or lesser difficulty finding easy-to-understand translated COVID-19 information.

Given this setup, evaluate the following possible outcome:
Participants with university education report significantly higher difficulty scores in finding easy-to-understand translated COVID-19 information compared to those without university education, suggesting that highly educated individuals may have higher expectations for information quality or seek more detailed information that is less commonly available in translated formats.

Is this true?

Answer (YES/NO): YES